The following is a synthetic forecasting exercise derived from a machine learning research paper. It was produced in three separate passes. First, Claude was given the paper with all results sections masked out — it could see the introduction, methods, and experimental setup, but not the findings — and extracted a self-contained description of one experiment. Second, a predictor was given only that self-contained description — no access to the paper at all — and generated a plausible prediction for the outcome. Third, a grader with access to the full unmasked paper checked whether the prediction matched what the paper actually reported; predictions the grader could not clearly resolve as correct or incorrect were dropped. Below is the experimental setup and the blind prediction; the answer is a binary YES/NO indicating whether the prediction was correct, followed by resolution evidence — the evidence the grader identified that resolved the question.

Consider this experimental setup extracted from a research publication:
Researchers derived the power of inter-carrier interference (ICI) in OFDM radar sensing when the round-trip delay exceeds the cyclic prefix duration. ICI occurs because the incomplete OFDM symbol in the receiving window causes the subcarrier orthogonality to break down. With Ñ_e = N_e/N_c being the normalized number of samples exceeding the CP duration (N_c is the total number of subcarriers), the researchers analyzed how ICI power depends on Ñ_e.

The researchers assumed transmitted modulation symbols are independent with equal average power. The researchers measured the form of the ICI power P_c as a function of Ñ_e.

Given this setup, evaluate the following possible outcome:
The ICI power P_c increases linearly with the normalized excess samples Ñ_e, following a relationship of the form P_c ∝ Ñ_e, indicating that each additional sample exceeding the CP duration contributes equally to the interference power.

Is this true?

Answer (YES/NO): NO